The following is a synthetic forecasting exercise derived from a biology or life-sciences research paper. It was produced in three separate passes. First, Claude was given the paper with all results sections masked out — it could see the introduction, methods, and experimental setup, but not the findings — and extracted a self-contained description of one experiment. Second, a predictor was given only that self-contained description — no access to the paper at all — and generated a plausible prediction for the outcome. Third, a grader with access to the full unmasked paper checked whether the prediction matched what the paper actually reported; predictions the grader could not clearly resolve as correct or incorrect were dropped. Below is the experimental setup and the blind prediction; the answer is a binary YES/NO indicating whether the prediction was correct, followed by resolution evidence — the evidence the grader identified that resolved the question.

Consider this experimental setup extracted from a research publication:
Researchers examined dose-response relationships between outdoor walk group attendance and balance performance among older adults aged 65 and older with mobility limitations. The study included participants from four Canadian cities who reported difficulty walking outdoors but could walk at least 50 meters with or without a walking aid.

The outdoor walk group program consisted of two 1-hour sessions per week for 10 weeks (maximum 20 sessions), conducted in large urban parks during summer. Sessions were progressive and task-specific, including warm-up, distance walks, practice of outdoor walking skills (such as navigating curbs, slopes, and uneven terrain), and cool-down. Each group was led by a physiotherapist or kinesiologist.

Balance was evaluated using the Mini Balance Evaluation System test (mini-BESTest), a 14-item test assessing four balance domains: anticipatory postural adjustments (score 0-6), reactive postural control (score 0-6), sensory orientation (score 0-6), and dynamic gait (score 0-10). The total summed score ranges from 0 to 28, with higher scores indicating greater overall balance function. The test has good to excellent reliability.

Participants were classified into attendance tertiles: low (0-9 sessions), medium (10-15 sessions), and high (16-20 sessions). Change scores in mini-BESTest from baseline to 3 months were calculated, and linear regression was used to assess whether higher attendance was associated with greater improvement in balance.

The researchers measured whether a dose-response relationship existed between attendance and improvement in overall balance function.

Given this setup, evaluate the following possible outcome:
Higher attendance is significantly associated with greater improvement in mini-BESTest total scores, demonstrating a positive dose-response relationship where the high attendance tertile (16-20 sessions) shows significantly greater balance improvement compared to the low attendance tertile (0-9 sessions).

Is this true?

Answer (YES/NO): NO